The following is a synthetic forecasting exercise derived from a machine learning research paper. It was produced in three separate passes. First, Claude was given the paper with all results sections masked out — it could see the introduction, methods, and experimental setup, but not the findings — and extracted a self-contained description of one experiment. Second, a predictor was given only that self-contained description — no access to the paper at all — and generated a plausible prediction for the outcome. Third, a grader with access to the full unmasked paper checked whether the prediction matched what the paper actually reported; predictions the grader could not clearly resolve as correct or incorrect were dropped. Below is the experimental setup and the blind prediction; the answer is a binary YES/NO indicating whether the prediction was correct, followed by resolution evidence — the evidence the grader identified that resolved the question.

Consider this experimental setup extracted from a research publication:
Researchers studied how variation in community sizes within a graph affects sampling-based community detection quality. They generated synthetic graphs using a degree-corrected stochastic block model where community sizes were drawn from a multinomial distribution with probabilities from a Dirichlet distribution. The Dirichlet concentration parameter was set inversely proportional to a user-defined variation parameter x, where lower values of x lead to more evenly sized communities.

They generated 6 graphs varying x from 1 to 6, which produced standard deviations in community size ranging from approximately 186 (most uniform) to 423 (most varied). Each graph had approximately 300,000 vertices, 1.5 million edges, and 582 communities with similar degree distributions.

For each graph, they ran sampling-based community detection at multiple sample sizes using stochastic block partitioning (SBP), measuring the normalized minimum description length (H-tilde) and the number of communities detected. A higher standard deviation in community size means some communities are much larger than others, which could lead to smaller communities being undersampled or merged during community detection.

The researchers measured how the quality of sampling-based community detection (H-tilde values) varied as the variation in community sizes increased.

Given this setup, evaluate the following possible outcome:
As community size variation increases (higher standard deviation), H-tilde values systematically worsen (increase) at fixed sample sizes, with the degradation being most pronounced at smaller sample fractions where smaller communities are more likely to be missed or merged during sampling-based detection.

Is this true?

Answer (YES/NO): NO